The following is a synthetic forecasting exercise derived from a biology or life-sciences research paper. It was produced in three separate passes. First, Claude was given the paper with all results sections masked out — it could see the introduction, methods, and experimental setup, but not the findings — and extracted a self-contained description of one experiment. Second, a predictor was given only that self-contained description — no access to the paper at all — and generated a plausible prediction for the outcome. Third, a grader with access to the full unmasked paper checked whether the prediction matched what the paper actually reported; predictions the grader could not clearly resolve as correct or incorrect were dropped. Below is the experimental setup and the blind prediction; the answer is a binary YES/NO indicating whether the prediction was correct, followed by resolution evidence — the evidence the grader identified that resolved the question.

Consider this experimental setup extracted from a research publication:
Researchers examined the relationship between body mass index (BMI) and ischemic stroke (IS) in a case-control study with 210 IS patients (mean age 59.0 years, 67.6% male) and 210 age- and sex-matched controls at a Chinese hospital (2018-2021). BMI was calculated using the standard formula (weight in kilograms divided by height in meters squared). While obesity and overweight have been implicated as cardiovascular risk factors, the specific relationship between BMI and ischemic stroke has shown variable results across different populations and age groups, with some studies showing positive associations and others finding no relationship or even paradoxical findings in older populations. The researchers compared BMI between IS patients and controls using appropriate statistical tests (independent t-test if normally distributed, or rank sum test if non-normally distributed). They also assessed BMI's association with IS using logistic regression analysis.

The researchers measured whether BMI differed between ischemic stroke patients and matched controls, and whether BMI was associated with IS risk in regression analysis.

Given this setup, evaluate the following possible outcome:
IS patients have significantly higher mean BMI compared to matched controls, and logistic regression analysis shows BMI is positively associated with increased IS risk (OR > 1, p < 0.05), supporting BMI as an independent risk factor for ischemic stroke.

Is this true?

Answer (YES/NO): NO